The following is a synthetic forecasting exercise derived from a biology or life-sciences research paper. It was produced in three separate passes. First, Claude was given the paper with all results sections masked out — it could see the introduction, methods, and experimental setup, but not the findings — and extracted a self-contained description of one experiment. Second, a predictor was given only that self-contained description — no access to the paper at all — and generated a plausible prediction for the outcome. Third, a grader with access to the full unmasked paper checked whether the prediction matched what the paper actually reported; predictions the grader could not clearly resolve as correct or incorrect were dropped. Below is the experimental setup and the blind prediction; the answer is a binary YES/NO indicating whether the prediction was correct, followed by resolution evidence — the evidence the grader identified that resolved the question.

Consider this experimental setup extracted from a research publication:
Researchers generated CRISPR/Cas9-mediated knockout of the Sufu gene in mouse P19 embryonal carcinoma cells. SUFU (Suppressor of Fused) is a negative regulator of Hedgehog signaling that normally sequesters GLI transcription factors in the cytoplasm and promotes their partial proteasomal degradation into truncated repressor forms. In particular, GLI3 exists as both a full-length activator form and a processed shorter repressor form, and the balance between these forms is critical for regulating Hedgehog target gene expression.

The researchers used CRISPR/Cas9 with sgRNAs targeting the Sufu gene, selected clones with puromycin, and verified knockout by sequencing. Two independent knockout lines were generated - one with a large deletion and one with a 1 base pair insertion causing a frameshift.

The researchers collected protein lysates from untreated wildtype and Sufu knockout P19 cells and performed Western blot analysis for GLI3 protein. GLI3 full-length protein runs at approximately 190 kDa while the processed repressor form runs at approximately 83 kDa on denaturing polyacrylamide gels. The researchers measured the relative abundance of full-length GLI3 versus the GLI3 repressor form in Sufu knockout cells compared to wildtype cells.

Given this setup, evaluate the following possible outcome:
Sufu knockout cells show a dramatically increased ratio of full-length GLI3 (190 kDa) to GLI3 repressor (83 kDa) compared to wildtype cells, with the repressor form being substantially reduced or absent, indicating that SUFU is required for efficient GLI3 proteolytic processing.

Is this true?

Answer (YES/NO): NO